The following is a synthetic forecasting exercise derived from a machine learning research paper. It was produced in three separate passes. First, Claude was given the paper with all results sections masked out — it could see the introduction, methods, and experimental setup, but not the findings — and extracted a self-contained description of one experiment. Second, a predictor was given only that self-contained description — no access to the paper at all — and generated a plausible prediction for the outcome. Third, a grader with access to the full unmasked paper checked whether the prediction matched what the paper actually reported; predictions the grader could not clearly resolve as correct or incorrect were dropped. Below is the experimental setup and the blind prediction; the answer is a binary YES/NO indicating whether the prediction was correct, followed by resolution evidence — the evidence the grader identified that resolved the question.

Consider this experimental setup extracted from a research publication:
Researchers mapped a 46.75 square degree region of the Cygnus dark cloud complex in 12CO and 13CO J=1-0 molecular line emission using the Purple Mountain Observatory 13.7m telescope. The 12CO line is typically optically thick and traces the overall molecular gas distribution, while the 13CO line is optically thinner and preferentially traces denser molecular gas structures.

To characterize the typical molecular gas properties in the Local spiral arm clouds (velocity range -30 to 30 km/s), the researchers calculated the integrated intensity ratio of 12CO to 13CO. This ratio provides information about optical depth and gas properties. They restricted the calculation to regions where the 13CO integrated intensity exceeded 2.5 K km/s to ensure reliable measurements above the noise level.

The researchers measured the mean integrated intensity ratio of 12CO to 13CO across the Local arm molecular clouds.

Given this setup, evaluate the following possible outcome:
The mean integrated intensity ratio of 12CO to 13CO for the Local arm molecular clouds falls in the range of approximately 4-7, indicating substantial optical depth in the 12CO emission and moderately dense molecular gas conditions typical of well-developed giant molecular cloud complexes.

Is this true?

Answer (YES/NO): YES